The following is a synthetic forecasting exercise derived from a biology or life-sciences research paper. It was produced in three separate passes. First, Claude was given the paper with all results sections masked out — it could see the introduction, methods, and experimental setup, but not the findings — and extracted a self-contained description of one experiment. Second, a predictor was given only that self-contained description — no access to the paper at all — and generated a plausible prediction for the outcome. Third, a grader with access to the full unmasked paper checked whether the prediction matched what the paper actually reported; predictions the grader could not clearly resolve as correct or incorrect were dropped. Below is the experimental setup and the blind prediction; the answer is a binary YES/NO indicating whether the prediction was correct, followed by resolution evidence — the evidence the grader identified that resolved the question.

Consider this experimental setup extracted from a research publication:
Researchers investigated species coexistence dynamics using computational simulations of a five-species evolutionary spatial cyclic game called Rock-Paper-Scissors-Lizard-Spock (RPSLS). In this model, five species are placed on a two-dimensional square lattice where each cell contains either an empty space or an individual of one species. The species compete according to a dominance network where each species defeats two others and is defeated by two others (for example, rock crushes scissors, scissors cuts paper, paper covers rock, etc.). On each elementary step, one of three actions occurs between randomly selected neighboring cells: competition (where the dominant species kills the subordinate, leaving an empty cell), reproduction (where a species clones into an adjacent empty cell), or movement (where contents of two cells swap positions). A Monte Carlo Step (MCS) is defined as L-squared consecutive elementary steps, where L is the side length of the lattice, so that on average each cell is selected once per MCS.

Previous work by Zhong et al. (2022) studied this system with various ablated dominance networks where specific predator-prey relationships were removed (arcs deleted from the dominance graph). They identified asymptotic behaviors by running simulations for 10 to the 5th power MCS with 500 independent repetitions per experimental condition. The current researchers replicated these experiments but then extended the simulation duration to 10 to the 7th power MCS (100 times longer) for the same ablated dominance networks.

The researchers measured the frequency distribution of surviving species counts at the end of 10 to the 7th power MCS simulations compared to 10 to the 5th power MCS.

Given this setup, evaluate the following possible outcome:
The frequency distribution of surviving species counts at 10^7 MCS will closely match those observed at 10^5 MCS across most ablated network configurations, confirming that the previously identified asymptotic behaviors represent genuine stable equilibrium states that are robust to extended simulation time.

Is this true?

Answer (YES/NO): NO